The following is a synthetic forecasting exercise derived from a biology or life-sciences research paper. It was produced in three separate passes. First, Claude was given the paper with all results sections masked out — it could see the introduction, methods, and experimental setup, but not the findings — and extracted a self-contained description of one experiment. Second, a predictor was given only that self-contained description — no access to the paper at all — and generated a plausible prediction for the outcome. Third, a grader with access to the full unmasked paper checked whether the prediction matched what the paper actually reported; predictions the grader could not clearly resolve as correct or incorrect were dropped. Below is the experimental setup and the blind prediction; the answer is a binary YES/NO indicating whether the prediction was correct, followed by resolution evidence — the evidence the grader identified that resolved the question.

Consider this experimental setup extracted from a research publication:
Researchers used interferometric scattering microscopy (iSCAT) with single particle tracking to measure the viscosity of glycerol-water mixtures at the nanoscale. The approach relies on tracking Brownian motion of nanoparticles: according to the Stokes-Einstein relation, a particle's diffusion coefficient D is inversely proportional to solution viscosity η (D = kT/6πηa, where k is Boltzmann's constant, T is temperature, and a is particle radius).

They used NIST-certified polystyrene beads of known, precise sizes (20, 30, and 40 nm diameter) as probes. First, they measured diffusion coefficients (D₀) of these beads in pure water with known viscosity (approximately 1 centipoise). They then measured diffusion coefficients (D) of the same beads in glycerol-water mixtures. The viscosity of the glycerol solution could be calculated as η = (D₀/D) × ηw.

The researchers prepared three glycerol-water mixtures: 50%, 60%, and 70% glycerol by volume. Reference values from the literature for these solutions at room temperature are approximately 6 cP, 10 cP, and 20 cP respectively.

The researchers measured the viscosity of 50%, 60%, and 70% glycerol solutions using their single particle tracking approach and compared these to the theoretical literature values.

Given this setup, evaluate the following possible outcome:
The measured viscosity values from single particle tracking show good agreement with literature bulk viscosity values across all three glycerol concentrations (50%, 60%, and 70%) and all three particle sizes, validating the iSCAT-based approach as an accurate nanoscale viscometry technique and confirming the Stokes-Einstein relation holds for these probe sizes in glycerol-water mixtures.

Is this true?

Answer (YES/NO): YES